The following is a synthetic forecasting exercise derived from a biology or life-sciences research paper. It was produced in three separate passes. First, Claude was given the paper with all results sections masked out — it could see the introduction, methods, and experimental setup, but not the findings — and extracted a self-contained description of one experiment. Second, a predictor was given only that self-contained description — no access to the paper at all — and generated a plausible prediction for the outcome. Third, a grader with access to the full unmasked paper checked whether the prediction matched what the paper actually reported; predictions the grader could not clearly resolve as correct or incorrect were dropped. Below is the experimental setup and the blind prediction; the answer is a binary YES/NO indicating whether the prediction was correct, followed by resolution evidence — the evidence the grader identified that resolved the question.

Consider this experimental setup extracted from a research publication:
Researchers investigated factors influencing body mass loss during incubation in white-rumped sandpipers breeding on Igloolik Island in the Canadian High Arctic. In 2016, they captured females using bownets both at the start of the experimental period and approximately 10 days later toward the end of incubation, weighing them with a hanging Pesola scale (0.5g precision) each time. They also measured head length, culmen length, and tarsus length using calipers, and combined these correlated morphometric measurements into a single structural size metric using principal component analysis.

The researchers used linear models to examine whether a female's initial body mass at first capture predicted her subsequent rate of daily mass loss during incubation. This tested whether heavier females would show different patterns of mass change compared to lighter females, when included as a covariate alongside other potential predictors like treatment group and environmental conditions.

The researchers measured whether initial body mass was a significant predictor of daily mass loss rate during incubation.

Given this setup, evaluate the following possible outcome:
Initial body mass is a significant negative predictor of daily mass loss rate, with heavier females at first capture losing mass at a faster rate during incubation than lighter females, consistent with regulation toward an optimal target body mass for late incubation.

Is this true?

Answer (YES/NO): NO